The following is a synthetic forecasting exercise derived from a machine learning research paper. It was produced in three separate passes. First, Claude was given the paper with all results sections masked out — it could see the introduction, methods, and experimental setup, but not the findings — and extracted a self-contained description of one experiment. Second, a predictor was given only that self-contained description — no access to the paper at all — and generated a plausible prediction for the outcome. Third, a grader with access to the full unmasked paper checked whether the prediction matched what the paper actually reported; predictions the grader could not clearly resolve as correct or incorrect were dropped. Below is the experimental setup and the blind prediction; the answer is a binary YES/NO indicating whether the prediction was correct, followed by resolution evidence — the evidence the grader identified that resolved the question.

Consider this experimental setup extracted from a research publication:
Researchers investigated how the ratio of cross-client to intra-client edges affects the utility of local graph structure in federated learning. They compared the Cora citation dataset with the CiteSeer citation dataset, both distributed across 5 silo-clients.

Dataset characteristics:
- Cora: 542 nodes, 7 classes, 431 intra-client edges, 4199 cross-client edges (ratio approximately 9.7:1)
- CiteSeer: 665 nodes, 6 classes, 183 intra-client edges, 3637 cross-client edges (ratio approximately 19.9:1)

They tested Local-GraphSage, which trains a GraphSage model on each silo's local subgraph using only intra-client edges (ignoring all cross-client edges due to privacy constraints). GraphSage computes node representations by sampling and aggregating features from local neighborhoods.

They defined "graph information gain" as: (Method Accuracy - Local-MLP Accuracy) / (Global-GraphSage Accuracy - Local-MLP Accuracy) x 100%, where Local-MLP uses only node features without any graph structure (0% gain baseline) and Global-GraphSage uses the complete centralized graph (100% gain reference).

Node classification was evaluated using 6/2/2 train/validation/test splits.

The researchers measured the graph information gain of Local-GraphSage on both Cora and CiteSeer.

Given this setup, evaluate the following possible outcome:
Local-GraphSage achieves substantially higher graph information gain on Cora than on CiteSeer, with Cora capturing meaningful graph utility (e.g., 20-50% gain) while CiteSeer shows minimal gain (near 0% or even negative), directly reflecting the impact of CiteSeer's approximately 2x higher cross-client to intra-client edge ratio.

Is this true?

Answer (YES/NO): NO